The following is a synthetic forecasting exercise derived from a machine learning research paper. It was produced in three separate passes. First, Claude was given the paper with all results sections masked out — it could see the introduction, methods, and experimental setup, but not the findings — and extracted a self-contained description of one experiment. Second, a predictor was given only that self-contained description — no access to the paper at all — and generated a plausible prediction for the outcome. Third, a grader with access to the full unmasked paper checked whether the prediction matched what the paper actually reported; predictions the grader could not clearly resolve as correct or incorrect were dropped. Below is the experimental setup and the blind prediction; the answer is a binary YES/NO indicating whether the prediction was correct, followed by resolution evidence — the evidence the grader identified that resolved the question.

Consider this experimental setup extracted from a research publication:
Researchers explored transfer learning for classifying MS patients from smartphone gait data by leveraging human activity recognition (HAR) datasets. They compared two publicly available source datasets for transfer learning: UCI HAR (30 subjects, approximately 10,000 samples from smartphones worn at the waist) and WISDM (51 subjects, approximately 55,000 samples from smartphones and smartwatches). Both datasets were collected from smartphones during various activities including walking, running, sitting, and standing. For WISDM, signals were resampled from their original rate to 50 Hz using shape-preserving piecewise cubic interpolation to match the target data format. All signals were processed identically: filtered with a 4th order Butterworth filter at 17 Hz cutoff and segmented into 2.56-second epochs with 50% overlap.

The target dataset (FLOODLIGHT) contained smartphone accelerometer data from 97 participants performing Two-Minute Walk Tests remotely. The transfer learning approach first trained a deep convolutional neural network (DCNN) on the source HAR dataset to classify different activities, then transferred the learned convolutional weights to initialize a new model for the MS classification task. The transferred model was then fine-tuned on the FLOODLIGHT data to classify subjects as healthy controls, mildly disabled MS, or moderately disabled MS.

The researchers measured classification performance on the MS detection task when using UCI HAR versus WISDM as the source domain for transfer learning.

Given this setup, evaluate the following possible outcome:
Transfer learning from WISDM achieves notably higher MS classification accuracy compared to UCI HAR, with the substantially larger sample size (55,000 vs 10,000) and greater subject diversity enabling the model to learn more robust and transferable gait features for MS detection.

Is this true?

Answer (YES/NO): NO